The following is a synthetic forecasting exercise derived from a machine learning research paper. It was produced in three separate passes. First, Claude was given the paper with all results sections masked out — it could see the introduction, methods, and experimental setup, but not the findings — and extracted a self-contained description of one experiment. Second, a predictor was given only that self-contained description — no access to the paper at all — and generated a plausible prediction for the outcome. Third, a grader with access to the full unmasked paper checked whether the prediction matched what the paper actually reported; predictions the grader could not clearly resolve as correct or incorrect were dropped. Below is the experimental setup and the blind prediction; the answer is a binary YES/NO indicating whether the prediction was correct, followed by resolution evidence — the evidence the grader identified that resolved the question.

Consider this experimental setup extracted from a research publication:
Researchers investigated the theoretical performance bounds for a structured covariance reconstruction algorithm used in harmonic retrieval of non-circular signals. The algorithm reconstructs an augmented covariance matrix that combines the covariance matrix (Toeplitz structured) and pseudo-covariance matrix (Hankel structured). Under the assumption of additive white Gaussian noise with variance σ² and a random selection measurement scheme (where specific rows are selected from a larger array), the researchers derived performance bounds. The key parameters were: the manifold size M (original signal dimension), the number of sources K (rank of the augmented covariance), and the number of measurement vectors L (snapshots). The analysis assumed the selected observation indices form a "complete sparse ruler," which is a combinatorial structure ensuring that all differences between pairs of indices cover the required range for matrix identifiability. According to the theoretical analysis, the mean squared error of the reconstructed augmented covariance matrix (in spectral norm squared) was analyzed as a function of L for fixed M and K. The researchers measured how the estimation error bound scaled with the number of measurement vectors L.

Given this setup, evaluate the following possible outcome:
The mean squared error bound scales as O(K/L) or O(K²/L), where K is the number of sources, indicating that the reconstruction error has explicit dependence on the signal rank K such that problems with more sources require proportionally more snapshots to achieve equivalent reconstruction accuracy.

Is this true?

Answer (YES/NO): NO